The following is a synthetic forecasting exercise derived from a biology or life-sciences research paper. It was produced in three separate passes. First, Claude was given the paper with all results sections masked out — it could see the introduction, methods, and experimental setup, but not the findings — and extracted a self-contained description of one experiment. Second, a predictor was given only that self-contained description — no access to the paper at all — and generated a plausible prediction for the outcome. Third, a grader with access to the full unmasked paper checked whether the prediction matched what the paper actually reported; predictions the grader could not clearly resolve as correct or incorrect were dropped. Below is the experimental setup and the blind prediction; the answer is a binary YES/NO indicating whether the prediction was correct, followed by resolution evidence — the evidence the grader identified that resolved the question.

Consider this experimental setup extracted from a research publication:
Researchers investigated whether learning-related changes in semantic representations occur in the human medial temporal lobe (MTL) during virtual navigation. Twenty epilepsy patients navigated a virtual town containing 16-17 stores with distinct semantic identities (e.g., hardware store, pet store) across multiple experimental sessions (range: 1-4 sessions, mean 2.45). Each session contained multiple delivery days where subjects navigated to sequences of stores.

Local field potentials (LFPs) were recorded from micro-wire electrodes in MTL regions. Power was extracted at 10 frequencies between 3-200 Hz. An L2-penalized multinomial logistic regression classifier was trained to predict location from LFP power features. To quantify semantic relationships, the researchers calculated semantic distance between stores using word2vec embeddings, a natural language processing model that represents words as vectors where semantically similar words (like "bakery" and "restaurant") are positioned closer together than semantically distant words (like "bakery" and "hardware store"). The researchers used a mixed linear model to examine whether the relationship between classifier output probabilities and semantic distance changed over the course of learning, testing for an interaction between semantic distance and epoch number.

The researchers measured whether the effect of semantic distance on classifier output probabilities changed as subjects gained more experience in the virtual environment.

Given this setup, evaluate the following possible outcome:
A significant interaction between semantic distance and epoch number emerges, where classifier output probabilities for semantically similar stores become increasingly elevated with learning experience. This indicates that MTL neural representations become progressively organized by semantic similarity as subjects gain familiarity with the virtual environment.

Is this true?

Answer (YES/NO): YES